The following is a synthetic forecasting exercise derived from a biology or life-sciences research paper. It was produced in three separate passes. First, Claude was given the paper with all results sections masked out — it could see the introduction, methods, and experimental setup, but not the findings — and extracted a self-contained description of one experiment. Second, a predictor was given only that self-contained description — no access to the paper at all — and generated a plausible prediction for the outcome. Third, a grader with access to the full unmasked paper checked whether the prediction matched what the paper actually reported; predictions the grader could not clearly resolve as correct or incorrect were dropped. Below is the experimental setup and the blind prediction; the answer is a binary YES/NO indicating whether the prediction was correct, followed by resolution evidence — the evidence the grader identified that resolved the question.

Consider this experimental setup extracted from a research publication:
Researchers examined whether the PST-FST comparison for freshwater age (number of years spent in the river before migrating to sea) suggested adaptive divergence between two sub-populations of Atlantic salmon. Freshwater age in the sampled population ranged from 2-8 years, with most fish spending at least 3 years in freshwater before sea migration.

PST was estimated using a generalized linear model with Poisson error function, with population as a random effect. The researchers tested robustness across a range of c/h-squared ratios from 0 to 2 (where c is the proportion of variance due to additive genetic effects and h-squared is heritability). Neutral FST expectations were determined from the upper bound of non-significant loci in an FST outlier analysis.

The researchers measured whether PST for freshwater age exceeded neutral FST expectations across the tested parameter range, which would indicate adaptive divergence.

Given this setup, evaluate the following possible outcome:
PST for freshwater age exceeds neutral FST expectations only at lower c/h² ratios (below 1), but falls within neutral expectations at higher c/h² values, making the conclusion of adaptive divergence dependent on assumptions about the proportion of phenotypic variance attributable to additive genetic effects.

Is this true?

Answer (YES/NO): NO